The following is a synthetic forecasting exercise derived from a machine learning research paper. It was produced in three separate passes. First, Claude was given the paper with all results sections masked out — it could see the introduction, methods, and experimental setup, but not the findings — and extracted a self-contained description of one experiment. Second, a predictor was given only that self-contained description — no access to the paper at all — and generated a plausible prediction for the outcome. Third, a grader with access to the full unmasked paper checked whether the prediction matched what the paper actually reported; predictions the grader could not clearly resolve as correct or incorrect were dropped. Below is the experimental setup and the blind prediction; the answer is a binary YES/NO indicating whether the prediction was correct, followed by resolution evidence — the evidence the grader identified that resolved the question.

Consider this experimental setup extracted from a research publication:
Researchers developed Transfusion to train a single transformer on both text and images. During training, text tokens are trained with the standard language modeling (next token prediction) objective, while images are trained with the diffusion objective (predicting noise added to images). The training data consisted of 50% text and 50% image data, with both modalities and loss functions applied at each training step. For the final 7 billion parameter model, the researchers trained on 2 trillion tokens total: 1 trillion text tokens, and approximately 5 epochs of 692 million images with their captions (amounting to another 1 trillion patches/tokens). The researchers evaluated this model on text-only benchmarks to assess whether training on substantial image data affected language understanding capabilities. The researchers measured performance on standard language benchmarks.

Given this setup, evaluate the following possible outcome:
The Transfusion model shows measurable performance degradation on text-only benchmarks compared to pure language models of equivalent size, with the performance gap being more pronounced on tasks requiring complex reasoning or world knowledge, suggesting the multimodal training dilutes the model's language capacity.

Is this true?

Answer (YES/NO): NO